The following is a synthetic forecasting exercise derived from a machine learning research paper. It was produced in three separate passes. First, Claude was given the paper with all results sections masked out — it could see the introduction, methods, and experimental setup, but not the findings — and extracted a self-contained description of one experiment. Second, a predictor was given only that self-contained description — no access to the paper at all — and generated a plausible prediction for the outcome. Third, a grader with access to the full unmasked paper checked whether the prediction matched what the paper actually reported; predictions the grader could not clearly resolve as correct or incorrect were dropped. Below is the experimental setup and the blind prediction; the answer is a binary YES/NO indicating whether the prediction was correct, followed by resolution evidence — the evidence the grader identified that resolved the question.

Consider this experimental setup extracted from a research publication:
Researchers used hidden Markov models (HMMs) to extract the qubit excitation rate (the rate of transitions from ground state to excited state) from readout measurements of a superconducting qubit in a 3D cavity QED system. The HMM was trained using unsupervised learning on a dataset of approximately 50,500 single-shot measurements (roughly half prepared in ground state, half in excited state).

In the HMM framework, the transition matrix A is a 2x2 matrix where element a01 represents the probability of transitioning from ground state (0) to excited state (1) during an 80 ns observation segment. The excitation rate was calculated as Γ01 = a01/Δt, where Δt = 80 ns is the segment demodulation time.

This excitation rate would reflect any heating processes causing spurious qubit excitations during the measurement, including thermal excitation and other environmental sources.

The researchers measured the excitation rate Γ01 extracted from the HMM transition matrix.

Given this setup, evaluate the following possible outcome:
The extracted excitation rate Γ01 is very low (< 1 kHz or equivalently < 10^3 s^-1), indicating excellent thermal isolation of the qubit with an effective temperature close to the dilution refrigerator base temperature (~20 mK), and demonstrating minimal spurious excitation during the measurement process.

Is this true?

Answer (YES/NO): YES